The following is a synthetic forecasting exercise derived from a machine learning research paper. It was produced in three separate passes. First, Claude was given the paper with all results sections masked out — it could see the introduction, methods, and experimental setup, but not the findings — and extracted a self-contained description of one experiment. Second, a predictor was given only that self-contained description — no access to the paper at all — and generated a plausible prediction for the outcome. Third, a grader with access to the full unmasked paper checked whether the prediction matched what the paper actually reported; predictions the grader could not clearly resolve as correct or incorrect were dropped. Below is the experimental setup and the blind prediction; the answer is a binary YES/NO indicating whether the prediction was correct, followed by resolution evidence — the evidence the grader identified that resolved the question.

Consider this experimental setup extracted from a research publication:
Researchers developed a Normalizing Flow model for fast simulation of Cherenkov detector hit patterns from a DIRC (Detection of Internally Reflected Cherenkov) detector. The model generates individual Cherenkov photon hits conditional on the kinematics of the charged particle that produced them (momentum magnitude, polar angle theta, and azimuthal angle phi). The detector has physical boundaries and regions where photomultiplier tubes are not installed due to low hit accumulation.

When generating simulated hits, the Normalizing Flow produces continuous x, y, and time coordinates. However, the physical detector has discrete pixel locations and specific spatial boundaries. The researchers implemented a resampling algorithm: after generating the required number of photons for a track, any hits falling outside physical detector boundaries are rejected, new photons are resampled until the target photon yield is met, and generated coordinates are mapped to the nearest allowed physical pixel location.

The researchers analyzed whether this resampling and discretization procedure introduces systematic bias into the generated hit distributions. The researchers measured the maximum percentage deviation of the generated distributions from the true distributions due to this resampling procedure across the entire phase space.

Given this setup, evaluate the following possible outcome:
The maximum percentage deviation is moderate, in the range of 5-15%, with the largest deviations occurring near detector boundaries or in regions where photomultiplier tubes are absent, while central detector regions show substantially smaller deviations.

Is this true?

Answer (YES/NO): NO